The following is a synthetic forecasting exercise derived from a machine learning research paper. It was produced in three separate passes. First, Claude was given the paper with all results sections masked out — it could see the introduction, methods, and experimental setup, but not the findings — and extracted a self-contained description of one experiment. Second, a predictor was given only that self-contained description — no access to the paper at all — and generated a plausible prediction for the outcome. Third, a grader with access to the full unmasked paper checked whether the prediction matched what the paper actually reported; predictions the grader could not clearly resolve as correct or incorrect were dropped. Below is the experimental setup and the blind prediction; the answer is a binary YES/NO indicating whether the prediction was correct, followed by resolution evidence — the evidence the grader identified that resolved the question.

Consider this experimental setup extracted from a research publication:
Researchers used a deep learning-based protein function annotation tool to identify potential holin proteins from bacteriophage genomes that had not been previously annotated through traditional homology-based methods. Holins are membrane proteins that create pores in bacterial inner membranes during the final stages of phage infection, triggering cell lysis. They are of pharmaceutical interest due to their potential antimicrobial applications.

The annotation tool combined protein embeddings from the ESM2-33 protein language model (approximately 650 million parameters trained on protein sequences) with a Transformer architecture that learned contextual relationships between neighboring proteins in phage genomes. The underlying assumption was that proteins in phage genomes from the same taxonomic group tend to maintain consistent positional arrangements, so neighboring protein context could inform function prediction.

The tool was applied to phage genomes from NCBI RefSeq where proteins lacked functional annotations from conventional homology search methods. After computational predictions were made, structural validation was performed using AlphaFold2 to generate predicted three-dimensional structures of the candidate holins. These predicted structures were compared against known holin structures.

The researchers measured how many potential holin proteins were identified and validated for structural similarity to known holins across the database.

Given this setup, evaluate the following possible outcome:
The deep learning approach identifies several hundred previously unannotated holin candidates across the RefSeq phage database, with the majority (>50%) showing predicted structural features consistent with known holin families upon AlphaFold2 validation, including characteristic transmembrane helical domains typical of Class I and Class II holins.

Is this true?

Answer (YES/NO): NO